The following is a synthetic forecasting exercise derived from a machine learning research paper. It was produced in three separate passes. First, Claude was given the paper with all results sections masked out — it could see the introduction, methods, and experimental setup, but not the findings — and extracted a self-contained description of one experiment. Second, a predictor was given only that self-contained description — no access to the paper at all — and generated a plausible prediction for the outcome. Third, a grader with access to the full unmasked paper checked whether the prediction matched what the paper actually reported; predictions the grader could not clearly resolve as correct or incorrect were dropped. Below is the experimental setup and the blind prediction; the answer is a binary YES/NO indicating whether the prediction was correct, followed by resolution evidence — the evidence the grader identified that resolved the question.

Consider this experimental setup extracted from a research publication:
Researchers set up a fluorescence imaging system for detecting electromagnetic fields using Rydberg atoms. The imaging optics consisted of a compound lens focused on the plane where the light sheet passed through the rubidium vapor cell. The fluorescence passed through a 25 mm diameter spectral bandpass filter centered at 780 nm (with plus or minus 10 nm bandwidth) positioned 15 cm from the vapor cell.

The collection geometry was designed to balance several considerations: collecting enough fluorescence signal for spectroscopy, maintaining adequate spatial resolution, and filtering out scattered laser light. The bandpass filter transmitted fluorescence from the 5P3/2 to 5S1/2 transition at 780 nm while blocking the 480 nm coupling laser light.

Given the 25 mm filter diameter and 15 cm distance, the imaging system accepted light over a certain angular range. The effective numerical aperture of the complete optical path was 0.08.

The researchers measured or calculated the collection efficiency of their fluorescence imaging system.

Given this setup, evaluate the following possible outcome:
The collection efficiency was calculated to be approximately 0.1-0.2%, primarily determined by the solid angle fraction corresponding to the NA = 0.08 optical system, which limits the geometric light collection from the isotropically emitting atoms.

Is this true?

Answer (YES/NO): YES